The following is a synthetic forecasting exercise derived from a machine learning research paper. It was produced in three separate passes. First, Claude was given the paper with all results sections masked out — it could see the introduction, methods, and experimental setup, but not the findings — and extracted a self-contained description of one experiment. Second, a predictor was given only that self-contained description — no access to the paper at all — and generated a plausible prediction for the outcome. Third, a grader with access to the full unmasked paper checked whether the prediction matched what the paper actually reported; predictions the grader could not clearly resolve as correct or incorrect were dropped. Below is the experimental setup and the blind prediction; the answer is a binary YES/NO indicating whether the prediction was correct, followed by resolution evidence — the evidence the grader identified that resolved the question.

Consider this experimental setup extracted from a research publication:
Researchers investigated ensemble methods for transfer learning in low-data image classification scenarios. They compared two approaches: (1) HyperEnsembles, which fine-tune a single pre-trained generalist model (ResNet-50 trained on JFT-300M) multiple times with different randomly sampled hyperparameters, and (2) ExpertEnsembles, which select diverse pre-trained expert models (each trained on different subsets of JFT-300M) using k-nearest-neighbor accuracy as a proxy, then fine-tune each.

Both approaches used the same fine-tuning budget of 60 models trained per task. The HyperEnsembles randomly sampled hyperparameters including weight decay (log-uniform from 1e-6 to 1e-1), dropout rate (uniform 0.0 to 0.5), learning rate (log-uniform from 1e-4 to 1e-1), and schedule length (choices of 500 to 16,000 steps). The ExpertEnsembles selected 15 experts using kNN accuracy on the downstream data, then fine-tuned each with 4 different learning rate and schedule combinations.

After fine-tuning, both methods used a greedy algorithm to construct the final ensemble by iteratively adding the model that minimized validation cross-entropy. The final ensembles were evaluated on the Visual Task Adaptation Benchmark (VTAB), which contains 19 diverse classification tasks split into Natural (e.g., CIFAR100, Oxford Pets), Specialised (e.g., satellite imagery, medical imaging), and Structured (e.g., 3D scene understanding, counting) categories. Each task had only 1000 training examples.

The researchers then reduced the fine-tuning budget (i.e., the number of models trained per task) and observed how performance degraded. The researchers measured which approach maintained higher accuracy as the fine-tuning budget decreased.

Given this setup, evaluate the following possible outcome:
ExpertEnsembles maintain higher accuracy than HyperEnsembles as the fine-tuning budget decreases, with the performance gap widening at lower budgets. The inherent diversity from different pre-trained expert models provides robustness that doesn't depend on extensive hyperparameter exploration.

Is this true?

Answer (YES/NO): YES